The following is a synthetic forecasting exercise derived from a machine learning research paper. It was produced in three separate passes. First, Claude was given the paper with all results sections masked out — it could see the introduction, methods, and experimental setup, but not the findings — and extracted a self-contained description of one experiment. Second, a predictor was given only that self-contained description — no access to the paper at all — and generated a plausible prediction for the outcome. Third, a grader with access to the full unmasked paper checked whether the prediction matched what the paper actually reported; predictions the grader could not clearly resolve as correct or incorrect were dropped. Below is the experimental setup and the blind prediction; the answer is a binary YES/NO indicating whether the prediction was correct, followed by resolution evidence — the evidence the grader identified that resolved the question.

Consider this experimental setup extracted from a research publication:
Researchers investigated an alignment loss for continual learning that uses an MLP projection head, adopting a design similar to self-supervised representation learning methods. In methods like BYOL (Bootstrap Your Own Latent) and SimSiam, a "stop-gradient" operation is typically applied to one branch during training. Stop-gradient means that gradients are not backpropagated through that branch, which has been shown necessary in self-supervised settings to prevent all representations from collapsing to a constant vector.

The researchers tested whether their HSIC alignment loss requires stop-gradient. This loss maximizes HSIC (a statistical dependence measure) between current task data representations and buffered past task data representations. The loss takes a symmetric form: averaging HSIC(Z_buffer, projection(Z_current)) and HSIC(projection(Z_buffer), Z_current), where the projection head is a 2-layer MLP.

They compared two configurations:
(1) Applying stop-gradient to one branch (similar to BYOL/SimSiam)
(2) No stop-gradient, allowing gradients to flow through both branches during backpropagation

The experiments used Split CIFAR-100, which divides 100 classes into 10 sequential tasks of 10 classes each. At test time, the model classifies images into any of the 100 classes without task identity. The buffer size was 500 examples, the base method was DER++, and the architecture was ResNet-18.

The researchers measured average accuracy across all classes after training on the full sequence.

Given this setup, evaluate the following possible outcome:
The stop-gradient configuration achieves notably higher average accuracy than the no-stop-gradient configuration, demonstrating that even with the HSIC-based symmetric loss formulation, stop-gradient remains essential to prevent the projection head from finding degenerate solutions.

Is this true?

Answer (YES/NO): NO